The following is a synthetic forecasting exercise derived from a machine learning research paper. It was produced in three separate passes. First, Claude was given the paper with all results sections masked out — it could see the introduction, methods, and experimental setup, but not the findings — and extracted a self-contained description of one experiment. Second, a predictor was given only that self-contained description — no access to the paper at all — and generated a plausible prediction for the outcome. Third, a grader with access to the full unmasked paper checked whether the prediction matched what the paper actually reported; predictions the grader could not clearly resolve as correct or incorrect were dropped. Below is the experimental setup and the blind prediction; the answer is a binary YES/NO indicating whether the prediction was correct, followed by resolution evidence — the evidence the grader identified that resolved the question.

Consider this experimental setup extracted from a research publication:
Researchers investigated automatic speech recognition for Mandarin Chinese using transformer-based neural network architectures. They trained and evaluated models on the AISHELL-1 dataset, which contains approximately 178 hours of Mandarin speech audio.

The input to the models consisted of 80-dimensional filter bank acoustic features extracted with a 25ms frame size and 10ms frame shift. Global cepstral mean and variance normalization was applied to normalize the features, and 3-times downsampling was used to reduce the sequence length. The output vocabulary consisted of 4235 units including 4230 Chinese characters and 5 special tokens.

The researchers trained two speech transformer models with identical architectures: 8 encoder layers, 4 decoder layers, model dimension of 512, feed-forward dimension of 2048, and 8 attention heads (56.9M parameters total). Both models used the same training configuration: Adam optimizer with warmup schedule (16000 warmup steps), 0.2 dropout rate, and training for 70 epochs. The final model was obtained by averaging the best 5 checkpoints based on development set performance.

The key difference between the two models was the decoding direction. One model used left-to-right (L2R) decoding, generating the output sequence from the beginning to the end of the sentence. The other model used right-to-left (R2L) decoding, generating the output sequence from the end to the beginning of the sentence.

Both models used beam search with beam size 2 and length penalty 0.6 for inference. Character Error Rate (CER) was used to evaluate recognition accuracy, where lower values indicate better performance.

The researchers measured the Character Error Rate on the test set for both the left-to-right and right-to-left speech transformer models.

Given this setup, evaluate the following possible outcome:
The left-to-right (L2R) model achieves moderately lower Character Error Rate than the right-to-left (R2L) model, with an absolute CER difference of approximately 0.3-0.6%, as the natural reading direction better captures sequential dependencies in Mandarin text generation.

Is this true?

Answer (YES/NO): NO